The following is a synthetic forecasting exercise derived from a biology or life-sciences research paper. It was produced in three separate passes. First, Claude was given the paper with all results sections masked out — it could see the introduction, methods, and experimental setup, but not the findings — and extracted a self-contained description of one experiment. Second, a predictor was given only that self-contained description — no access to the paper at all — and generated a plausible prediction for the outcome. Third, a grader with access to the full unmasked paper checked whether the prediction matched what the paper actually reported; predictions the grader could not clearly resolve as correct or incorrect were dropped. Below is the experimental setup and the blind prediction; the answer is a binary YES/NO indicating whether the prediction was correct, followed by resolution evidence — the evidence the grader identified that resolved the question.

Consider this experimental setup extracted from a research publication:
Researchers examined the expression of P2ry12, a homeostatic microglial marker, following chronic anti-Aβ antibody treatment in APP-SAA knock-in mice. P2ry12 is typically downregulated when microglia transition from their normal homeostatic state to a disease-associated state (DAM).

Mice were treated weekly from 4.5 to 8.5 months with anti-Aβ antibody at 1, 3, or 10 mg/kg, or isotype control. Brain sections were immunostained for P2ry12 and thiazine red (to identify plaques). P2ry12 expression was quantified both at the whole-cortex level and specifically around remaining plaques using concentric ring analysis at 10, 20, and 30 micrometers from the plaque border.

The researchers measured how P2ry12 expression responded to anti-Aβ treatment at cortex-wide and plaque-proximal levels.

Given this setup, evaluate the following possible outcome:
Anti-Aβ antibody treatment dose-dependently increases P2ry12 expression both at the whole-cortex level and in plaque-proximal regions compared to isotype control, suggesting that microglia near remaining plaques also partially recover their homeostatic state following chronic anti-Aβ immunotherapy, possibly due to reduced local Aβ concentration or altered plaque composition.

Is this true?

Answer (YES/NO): NO